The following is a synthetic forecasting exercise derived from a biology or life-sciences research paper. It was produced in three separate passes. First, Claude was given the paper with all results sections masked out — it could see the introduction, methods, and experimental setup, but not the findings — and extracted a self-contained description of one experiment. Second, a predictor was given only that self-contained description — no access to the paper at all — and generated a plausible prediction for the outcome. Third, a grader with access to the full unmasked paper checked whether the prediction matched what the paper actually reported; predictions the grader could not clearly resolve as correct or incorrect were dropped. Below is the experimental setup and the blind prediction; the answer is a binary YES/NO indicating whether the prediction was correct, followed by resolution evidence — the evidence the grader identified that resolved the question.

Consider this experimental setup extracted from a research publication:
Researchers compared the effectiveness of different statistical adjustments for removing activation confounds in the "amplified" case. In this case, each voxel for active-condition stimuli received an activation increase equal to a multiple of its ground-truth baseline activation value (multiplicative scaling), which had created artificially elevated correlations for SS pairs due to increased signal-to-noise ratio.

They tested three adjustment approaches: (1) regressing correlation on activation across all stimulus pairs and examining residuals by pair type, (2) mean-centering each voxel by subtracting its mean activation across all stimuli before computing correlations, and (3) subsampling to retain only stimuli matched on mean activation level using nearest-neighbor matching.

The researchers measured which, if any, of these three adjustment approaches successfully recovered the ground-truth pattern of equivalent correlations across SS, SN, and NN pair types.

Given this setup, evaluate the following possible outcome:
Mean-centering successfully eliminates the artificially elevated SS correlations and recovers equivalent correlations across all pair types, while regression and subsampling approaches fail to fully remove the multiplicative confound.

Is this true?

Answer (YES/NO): NO